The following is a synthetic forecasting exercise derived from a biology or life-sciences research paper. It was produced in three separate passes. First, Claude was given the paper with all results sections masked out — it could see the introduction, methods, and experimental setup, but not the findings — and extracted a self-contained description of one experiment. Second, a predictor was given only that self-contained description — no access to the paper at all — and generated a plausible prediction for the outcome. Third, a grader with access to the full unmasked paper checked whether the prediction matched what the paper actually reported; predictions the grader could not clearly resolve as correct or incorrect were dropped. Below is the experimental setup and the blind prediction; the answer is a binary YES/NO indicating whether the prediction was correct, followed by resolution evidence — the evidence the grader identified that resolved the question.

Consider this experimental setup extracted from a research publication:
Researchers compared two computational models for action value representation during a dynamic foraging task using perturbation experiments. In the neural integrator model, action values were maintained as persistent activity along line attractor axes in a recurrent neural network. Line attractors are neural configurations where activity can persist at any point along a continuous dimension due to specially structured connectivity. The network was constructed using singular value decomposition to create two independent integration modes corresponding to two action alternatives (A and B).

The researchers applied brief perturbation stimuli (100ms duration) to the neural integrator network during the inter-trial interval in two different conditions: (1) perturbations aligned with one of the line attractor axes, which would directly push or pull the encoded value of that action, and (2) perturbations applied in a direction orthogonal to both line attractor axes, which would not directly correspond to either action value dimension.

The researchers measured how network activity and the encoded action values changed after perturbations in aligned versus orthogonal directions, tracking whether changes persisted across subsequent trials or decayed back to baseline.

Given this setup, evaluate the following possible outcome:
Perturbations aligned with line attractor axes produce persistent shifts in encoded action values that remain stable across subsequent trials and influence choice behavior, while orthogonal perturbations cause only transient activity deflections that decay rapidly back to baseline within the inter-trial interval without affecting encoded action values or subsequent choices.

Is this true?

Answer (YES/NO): NO